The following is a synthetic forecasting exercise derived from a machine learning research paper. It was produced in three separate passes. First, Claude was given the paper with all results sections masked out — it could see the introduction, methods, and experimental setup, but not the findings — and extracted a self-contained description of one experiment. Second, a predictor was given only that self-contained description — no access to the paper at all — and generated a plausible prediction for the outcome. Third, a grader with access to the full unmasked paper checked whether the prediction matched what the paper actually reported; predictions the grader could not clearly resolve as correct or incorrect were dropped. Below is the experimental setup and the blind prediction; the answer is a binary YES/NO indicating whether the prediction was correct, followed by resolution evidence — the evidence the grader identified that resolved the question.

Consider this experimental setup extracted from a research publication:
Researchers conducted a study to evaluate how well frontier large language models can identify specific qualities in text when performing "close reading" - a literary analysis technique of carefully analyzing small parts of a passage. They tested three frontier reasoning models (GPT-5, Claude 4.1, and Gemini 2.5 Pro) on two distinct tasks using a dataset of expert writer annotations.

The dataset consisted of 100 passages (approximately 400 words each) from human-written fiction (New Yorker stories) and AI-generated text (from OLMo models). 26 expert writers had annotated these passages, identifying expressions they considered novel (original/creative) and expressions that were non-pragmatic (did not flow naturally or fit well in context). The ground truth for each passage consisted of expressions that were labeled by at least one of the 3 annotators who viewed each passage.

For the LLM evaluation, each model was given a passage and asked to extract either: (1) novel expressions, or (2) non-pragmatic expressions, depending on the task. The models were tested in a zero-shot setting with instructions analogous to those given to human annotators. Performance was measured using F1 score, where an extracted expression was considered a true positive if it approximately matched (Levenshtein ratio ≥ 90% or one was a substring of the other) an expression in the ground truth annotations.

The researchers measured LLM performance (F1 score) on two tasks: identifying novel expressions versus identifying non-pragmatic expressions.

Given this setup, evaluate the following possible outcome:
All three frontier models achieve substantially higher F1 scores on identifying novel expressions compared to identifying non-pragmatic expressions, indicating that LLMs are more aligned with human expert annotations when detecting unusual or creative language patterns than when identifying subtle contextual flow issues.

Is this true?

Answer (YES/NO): YES